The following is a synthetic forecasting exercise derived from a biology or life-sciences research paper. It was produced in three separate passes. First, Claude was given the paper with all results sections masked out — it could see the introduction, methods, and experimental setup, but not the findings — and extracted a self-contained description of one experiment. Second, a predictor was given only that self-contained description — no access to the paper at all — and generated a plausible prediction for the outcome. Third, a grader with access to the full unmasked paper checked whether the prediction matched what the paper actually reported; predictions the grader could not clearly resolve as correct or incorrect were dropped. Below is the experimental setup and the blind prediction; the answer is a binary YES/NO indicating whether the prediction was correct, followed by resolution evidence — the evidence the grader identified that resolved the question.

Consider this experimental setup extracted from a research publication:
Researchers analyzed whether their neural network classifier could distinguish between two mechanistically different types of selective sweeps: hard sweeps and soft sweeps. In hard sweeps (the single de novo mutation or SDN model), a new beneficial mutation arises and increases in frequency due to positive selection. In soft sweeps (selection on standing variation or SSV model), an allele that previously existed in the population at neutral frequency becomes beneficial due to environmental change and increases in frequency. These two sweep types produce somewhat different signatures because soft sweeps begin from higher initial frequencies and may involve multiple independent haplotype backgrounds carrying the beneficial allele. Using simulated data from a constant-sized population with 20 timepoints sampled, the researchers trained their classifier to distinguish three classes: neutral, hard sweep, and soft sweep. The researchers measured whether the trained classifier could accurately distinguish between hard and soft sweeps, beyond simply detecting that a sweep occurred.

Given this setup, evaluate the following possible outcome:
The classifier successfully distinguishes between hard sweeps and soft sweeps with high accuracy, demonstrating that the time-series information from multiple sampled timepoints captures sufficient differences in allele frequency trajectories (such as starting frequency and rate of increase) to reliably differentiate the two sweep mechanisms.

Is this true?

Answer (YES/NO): NO